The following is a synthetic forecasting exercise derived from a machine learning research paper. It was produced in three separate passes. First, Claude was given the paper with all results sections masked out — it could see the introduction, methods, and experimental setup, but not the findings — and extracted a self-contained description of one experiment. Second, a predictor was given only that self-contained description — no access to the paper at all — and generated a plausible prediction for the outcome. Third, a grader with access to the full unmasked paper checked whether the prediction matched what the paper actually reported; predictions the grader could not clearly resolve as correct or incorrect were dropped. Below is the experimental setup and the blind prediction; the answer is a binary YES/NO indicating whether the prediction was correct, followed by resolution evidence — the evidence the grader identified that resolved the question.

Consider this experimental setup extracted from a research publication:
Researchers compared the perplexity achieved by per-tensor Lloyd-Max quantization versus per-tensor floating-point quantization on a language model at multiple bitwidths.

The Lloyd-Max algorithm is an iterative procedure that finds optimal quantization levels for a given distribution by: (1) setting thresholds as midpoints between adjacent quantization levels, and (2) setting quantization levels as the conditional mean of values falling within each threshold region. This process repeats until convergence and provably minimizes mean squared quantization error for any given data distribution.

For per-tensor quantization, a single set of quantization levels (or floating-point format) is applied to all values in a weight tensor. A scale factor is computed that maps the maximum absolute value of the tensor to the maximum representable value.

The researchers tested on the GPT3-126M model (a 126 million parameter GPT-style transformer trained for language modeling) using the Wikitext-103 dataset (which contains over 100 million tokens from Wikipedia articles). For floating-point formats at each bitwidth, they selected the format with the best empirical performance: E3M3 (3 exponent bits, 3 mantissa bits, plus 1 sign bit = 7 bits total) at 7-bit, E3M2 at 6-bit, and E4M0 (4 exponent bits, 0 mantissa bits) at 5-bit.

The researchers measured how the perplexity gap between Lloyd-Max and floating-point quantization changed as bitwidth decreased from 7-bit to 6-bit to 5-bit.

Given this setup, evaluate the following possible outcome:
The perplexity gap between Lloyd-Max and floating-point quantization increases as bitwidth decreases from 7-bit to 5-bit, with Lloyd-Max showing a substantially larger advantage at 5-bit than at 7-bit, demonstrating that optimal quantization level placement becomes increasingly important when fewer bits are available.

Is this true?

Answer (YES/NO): YES